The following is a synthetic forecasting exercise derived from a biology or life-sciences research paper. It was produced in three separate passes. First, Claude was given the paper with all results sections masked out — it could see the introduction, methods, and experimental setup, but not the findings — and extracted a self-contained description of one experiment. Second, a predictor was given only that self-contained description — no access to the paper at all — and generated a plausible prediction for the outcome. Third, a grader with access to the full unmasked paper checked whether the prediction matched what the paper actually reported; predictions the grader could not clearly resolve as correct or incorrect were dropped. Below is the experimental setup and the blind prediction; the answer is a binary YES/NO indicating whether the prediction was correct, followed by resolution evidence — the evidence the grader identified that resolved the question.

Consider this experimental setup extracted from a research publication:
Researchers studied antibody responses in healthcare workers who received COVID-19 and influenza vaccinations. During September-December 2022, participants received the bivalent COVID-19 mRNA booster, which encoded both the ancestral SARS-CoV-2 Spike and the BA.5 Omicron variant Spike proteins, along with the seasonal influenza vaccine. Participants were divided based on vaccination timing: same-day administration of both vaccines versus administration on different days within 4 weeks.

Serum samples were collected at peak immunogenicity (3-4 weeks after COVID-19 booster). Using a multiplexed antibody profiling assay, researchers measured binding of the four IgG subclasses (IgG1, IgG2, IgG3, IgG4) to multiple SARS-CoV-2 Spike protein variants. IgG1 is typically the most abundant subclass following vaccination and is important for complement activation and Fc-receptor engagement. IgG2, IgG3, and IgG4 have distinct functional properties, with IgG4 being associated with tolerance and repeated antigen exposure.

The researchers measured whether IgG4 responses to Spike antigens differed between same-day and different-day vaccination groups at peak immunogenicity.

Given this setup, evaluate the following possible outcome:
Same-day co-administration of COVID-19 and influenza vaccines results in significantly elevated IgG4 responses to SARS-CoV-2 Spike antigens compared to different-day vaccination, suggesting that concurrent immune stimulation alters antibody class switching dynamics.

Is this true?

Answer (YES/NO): NO